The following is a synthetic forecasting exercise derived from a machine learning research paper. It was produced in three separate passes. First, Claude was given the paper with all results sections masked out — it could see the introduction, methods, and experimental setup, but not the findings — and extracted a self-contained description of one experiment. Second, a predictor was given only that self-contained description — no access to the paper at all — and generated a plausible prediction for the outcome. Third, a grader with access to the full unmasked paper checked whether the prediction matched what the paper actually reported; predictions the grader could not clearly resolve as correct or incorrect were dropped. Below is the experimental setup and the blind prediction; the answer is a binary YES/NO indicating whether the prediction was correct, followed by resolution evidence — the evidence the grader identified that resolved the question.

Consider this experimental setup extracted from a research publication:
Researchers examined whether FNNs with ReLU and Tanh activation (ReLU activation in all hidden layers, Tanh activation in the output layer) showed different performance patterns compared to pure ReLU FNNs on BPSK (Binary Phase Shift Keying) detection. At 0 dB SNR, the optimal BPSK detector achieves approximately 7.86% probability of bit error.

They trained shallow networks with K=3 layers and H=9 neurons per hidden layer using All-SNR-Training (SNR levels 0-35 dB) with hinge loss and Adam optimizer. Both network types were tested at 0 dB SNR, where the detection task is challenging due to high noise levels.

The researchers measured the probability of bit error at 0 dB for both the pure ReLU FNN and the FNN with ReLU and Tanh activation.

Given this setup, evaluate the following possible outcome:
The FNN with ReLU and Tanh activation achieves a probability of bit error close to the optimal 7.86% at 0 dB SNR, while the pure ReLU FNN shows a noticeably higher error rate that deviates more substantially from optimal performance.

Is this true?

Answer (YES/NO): NO